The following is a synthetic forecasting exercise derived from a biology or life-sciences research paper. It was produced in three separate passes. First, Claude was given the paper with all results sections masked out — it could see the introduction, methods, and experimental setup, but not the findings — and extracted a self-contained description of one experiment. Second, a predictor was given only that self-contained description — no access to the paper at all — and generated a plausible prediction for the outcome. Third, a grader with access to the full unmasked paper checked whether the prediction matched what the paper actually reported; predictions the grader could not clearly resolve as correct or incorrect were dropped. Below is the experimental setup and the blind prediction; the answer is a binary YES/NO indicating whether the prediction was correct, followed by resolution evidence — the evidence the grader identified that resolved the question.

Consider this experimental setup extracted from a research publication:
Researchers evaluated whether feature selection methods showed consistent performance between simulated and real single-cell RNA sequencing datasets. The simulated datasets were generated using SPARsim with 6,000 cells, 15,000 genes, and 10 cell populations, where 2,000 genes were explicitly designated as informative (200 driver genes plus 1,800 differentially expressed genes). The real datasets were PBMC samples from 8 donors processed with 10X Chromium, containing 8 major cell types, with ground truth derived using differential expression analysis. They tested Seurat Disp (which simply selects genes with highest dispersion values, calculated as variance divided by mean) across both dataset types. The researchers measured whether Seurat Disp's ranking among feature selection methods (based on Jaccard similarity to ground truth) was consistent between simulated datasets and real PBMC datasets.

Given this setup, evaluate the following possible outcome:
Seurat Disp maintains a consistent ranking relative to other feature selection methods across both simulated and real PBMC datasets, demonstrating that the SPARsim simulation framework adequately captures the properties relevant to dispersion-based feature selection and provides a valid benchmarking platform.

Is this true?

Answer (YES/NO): YES